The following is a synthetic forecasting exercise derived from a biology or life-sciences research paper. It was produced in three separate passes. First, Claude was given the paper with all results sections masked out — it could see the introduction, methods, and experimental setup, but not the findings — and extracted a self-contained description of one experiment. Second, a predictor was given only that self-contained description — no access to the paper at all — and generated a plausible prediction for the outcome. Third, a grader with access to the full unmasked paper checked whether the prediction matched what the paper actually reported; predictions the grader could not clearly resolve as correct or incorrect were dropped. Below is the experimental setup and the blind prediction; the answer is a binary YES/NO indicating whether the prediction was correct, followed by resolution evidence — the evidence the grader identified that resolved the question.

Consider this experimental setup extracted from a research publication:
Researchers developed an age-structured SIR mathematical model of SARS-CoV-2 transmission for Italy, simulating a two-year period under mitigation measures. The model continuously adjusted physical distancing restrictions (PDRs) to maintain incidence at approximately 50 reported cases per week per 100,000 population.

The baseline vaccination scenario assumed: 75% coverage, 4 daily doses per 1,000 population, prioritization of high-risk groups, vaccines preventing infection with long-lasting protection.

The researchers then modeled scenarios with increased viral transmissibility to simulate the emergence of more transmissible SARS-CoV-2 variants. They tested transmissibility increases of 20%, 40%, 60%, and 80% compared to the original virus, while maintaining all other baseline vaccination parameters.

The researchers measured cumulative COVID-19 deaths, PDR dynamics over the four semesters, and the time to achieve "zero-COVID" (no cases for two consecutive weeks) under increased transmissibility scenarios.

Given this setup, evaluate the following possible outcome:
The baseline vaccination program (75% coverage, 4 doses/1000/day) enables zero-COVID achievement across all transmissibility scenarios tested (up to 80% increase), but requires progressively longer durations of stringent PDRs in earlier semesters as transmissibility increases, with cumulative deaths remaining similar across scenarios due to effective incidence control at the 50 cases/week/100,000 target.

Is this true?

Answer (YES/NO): NO